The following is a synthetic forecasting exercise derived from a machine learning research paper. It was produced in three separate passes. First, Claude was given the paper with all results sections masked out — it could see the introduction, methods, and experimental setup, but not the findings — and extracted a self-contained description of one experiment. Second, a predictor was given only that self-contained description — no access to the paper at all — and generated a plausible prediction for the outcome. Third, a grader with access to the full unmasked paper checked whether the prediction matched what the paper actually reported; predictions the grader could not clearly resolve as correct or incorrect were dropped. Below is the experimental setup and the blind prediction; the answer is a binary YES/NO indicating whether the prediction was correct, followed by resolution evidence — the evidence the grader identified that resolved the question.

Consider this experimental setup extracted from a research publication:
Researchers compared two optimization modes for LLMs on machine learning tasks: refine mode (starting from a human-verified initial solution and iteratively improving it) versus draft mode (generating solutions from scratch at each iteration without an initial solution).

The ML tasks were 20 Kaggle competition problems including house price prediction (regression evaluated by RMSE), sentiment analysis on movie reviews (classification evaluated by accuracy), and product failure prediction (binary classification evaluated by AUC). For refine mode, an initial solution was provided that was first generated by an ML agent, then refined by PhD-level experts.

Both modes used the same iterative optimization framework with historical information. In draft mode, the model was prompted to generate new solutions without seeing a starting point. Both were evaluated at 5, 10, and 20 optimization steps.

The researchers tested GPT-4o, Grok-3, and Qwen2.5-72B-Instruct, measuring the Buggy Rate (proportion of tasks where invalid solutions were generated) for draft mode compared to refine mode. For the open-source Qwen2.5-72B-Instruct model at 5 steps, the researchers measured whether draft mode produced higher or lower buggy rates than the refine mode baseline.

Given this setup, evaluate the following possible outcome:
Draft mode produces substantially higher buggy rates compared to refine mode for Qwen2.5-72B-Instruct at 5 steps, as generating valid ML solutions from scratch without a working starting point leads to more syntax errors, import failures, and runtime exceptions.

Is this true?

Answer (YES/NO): YES